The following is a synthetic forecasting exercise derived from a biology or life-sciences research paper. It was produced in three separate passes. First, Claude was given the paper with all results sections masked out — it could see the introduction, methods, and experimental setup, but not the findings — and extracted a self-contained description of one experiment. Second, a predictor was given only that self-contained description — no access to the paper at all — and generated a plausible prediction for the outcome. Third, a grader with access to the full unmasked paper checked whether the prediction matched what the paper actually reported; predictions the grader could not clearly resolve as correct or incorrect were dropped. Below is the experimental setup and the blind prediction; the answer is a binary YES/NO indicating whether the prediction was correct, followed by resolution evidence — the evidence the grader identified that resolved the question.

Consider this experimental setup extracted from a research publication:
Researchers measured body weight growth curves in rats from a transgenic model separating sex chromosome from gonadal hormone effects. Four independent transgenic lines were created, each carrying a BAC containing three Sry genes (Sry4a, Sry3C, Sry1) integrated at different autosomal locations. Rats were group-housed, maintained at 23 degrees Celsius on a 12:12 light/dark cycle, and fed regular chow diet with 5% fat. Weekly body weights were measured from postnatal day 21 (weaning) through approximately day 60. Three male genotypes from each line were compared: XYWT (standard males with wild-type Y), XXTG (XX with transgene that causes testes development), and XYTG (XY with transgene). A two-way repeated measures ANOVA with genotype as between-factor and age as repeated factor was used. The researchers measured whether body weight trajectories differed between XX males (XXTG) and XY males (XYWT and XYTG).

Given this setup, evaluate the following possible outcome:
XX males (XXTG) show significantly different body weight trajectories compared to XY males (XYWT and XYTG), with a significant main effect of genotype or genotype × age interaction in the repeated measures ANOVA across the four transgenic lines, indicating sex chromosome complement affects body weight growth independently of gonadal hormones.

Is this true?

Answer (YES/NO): NO